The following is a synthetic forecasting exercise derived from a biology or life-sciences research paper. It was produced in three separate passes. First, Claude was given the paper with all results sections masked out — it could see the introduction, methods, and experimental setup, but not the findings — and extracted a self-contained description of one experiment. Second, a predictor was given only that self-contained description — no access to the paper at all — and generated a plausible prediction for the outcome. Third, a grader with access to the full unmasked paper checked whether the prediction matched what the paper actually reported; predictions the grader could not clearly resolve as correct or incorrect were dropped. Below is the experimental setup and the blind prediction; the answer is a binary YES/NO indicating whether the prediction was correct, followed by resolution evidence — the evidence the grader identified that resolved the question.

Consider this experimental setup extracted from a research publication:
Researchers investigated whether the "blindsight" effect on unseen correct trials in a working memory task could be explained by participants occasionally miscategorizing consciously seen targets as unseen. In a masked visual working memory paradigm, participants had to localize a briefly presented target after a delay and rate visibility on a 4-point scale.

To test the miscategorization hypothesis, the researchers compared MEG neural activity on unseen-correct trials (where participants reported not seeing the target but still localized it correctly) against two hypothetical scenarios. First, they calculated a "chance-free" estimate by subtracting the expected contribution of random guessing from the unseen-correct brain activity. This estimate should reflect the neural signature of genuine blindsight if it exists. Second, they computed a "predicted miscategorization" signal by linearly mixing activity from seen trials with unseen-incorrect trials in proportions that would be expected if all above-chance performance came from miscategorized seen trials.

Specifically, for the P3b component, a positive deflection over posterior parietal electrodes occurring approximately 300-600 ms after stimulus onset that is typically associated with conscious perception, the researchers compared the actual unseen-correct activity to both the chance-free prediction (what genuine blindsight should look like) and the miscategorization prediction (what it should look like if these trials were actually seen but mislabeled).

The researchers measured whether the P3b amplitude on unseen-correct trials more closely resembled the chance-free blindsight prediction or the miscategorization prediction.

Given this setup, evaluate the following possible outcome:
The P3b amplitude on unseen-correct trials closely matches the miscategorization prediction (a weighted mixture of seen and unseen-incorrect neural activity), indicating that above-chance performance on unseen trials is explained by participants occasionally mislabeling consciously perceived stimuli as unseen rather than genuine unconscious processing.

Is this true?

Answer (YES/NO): NO